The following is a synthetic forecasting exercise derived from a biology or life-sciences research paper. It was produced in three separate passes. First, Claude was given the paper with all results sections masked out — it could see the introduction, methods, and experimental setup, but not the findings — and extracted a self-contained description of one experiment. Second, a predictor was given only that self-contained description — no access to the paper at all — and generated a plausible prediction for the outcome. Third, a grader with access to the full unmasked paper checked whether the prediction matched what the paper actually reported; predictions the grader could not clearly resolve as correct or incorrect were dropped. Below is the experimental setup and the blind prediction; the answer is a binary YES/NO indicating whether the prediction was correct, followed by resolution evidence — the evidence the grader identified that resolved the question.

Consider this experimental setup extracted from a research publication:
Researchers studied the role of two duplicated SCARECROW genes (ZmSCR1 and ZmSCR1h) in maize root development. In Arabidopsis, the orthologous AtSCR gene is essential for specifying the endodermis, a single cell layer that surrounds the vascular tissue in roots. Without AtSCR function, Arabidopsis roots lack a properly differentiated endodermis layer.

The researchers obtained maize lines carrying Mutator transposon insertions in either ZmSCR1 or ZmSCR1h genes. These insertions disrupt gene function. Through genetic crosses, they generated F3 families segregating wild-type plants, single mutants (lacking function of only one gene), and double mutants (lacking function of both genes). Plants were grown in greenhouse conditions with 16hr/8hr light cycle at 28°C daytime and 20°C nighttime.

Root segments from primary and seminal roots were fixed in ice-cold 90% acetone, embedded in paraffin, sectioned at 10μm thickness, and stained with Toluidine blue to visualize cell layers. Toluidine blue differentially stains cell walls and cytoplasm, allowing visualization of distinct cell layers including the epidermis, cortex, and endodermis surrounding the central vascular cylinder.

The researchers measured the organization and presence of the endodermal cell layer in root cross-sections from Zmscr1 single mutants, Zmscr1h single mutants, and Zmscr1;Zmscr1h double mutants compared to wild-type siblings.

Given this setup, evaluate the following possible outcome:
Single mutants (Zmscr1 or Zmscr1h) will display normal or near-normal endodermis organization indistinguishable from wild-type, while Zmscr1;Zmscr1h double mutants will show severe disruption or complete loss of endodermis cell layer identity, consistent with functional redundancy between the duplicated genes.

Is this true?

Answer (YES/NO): YES